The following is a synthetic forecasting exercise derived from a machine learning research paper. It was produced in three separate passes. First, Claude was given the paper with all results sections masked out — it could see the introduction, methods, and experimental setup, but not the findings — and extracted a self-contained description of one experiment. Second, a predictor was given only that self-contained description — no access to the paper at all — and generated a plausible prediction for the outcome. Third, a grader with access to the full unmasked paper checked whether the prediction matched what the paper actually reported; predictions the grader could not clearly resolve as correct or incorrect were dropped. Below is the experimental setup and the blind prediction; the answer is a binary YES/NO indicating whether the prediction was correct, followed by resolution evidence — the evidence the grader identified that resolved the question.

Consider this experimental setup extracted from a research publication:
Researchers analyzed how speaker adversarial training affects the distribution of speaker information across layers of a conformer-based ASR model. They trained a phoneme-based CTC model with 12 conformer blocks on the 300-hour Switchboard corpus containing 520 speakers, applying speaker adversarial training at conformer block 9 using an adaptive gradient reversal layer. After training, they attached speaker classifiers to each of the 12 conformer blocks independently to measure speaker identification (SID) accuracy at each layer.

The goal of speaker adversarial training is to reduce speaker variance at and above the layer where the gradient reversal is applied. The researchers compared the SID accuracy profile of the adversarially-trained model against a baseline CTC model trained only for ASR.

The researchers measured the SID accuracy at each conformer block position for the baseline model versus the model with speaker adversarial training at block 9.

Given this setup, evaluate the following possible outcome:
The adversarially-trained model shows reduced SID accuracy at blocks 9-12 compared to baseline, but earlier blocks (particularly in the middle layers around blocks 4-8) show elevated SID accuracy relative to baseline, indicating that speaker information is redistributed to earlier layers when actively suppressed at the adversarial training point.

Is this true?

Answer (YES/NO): NO